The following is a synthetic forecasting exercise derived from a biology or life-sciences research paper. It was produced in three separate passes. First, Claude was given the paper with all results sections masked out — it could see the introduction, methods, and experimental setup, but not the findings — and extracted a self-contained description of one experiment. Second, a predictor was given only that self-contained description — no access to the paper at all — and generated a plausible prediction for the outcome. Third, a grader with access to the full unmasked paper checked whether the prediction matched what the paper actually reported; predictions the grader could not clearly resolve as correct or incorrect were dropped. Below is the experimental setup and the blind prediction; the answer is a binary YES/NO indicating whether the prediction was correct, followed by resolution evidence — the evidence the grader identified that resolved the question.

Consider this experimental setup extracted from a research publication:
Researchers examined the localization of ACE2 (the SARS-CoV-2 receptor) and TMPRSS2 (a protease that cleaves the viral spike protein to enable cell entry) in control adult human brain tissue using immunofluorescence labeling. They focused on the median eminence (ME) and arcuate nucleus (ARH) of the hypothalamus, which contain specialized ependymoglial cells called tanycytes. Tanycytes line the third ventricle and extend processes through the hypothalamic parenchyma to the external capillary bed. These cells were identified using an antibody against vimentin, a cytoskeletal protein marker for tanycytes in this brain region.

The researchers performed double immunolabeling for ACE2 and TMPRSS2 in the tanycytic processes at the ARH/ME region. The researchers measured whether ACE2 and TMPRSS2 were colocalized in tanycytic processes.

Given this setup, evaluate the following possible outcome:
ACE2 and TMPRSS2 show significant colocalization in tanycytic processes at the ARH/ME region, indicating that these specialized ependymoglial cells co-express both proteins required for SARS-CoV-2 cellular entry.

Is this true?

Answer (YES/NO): NO